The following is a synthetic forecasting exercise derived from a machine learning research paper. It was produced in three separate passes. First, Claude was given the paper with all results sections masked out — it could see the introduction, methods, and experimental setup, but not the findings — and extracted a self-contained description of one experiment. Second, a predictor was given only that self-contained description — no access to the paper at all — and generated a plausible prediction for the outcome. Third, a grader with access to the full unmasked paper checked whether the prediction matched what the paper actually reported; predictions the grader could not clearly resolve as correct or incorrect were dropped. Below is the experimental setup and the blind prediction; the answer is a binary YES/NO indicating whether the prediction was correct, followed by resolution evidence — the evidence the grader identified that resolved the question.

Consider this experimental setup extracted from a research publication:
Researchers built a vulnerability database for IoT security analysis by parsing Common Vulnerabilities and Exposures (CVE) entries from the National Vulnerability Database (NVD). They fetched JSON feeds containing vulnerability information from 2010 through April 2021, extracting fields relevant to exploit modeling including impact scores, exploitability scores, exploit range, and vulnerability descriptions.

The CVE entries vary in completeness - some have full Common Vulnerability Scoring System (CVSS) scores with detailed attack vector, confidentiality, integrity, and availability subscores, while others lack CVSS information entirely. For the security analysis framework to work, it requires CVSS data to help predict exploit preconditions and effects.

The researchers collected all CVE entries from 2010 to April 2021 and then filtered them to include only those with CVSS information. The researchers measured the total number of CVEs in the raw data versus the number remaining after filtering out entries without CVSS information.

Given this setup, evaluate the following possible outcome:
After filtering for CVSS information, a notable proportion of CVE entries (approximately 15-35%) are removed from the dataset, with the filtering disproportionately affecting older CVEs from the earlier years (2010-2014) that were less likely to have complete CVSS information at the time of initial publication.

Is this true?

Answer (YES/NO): NO